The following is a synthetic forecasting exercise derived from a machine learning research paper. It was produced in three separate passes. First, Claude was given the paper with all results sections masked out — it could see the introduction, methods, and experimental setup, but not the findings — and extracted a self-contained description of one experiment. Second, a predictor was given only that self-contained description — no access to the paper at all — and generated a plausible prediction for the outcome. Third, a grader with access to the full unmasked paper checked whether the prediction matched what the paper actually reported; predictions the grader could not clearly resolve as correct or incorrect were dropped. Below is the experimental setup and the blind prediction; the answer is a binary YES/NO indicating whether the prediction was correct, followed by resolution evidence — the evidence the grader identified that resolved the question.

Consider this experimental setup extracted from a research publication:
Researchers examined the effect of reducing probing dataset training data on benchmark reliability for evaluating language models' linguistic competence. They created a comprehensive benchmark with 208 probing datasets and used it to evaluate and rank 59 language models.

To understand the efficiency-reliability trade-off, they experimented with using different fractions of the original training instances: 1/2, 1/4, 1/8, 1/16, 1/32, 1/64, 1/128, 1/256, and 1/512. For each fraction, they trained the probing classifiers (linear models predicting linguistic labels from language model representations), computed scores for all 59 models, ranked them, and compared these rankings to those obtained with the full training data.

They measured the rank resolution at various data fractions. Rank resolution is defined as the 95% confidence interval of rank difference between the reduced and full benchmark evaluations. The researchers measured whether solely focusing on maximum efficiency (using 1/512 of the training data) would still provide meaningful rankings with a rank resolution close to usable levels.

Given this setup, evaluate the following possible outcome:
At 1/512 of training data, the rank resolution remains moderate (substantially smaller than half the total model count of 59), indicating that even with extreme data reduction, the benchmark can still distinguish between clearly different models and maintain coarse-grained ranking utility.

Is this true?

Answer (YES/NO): YES